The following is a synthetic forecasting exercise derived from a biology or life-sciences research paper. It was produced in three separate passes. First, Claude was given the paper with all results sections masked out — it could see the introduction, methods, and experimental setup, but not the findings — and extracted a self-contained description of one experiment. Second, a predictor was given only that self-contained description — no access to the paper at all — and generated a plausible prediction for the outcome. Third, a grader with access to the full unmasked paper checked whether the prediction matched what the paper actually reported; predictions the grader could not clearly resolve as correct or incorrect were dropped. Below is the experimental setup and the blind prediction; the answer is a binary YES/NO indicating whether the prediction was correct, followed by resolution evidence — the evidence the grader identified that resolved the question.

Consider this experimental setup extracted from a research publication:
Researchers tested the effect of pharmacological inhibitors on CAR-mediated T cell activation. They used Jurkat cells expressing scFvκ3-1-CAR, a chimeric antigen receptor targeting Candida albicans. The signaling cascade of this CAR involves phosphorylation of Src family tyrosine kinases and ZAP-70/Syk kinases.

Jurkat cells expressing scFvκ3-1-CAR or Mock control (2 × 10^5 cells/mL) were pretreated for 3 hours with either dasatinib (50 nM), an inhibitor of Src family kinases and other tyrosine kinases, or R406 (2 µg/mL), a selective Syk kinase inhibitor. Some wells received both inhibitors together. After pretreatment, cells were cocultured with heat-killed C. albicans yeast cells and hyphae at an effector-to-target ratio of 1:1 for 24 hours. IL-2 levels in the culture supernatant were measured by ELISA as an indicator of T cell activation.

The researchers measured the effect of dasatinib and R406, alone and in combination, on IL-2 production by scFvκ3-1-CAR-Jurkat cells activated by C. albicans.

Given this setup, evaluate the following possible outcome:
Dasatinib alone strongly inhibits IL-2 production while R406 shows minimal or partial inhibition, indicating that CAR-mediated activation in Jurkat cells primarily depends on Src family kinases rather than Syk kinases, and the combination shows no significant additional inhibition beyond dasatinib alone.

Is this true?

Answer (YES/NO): NO